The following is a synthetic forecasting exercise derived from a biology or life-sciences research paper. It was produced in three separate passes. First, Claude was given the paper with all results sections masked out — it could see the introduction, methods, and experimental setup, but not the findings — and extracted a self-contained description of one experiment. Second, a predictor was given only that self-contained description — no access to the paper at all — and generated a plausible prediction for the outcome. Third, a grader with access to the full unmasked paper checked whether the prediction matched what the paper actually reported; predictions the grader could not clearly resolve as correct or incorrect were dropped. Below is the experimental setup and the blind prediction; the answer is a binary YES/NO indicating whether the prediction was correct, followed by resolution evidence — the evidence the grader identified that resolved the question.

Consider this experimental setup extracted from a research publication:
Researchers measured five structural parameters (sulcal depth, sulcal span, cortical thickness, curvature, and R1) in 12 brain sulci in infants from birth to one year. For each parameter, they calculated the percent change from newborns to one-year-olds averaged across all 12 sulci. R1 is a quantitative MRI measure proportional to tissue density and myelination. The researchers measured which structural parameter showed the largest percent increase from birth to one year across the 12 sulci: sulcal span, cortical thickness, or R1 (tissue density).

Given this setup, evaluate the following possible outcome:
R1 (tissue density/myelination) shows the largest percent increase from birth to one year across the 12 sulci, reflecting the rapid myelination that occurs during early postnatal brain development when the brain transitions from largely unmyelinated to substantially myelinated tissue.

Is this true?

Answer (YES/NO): NO